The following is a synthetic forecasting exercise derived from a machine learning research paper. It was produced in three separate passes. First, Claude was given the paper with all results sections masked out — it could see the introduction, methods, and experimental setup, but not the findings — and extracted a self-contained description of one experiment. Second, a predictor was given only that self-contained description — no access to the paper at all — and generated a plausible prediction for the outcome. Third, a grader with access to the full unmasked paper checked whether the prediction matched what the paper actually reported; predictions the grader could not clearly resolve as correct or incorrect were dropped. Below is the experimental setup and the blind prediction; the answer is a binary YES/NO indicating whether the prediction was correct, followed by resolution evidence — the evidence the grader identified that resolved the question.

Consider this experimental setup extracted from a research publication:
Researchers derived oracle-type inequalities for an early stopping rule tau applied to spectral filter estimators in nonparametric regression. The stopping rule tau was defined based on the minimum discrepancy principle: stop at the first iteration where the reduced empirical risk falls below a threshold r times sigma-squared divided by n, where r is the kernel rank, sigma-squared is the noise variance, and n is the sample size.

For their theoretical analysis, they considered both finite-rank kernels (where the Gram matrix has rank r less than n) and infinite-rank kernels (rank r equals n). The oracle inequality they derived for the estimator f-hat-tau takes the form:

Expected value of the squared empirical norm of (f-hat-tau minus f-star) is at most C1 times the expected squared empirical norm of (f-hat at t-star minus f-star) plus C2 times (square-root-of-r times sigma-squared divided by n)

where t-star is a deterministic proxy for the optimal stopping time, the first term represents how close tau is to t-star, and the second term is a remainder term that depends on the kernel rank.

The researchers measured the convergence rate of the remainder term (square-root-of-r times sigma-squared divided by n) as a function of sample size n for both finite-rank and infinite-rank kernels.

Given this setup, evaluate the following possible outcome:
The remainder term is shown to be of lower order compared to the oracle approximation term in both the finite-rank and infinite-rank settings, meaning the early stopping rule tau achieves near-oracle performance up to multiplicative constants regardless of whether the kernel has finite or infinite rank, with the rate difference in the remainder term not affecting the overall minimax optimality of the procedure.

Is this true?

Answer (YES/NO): NO